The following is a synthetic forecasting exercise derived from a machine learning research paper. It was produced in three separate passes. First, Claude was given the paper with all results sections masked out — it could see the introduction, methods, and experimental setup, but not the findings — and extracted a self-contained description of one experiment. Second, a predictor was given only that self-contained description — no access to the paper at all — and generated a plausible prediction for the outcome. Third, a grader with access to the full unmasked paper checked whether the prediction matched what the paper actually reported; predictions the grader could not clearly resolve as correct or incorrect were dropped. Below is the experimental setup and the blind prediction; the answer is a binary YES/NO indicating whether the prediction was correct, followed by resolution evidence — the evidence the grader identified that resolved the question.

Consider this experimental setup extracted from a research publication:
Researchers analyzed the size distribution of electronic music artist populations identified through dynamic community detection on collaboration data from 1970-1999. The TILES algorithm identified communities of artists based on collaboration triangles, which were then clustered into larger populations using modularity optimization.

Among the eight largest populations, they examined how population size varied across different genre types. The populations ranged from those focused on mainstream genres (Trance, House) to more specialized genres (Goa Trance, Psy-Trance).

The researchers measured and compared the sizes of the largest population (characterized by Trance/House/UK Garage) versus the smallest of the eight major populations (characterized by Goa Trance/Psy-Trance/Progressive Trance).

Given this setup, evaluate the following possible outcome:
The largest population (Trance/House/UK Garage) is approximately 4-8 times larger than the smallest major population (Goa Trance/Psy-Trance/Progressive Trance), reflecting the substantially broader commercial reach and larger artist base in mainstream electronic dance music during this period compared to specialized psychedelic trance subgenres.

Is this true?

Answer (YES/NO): YES